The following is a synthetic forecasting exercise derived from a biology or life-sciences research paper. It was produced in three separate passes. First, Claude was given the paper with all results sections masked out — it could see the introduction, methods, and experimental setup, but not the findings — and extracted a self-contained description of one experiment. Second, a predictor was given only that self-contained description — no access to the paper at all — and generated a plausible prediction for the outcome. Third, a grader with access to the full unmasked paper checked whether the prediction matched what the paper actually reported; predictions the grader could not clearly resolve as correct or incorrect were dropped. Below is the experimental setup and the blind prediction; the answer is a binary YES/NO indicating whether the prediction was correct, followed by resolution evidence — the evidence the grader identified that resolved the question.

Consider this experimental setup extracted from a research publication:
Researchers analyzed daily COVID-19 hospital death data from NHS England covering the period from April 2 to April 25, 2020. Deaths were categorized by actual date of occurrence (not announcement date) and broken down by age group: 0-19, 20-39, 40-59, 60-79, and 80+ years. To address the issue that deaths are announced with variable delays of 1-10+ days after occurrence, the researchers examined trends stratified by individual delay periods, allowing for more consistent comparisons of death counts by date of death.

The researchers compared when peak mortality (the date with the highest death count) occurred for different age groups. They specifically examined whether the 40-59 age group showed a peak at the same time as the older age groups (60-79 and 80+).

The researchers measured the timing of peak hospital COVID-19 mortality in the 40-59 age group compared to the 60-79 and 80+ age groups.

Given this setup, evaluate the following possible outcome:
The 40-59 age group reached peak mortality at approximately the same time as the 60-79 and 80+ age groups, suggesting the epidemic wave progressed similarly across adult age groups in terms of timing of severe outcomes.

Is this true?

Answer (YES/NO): NO